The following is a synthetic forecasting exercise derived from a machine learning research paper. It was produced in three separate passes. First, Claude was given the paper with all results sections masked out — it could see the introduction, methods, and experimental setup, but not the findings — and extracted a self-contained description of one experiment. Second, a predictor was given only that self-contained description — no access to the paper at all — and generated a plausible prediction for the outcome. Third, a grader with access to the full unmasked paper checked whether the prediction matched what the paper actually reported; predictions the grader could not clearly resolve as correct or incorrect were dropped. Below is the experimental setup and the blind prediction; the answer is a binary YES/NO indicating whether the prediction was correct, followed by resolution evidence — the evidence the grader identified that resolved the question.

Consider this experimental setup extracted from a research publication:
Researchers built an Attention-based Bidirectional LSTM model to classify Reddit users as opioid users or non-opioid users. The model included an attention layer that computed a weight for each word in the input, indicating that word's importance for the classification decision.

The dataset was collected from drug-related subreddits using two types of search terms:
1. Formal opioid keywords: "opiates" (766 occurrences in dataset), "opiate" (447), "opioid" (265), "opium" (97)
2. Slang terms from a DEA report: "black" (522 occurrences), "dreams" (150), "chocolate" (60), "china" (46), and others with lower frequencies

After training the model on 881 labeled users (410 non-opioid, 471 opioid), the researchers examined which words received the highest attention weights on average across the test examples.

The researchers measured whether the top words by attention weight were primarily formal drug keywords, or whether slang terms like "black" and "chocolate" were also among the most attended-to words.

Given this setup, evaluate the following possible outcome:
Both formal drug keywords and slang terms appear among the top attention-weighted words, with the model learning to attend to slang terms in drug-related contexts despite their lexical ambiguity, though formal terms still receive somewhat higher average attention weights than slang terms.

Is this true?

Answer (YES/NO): YES